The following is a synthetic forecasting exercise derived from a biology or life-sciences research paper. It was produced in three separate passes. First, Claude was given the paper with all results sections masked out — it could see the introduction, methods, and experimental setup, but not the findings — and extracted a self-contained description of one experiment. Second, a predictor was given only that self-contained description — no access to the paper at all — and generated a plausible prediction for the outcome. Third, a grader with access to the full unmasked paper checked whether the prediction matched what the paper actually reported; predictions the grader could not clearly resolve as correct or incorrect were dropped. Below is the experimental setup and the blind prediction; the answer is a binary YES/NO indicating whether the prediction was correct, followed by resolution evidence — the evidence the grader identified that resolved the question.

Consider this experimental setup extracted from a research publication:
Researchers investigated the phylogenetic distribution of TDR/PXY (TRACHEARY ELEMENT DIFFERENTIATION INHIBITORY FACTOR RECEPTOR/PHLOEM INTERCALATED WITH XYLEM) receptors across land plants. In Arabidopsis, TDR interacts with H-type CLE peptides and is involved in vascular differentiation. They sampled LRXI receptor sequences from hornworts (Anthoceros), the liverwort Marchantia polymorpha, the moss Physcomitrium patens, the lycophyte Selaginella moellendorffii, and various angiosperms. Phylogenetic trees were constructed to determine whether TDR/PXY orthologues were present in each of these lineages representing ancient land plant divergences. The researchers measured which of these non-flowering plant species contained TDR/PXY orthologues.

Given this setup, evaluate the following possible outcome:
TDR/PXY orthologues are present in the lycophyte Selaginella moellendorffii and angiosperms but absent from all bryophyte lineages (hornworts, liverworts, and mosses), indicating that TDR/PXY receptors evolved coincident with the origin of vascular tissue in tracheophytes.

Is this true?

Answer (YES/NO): NO